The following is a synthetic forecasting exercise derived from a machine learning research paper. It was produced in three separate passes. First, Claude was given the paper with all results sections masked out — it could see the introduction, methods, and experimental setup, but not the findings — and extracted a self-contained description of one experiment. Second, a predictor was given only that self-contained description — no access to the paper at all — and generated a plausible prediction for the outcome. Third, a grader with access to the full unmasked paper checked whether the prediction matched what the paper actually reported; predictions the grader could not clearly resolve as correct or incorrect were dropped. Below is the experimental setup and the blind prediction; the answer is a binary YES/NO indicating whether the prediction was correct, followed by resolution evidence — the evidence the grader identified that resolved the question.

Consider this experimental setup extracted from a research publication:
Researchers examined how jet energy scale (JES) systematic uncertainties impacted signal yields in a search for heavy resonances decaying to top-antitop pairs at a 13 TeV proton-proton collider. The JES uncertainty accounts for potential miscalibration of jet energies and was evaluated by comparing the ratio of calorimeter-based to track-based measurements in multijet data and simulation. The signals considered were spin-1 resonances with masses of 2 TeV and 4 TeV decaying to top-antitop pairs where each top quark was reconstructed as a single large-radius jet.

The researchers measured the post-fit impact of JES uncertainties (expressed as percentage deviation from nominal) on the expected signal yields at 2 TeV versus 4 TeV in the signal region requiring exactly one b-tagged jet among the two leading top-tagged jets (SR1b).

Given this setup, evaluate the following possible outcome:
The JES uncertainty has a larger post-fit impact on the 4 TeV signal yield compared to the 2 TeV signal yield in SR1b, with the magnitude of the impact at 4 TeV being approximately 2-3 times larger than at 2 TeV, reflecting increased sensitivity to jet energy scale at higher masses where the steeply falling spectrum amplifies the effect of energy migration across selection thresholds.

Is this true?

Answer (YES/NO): NO